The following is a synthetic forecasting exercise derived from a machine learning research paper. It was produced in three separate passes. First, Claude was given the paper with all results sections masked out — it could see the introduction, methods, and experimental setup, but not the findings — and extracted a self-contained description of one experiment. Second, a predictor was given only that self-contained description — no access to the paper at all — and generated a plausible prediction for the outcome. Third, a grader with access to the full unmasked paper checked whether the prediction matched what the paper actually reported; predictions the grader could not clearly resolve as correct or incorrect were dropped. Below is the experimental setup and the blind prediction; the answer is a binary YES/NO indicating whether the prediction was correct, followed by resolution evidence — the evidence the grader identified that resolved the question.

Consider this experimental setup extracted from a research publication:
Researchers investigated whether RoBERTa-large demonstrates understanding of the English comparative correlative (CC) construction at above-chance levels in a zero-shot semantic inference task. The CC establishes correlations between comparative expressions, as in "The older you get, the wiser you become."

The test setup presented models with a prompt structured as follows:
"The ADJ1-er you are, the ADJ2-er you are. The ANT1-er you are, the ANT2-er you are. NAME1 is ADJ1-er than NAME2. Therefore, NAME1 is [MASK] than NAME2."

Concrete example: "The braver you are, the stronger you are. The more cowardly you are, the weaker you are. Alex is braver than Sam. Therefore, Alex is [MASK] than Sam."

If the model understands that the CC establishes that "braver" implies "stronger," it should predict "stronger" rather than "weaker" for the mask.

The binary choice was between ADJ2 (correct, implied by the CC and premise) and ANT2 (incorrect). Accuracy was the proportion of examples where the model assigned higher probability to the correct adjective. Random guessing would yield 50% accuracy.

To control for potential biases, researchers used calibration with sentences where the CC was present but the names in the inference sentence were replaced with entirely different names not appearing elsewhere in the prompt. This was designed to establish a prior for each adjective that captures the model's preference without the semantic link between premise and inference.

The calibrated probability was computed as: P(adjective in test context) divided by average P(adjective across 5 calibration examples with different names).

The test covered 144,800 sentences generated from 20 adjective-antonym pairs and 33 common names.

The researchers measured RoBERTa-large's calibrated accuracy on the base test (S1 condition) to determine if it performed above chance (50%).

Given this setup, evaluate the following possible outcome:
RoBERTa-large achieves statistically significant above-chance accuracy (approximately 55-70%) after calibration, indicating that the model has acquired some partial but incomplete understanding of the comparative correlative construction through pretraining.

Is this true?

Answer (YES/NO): NO